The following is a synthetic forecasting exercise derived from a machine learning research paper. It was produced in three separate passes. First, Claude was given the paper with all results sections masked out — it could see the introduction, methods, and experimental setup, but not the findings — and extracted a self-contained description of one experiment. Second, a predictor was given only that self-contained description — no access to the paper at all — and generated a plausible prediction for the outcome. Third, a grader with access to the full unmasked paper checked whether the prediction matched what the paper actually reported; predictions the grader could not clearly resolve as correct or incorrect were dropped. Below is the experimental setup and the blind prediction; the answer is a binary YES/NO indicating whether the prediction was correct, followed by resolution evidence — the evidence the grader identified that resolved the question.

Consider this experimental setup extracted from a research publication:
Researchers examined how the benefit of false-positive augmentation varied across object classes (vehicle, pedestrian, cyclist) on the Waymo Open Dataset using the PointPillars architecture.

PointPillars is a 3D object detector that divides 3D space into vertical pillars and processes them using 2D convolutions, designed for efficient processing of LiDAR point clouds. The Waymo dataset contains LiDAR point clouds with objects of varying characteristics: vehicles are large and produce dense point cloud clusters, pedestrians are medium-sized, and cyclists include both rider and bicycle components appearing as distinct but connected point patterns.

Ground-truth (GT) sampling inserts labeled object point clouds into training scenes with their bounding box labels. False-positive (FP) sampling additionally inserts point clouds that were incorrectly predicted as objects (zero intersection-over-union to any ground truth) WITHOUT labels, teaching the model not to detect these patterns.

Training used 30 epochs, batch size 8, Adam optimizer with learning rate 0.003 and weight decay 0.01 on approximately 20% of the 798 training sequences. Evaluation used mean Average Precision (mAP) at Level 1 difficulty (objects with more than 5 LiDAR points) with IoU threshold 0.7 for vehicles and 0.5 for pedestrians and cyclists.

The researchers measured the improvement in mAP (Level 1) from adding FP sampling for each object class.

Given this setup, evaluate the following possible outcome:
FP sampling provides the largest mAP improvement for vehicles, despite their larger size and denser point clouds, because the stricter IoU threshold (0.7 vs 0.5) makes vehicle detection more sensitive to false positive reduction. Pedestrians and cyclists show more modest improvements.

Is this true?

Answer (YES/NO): NO